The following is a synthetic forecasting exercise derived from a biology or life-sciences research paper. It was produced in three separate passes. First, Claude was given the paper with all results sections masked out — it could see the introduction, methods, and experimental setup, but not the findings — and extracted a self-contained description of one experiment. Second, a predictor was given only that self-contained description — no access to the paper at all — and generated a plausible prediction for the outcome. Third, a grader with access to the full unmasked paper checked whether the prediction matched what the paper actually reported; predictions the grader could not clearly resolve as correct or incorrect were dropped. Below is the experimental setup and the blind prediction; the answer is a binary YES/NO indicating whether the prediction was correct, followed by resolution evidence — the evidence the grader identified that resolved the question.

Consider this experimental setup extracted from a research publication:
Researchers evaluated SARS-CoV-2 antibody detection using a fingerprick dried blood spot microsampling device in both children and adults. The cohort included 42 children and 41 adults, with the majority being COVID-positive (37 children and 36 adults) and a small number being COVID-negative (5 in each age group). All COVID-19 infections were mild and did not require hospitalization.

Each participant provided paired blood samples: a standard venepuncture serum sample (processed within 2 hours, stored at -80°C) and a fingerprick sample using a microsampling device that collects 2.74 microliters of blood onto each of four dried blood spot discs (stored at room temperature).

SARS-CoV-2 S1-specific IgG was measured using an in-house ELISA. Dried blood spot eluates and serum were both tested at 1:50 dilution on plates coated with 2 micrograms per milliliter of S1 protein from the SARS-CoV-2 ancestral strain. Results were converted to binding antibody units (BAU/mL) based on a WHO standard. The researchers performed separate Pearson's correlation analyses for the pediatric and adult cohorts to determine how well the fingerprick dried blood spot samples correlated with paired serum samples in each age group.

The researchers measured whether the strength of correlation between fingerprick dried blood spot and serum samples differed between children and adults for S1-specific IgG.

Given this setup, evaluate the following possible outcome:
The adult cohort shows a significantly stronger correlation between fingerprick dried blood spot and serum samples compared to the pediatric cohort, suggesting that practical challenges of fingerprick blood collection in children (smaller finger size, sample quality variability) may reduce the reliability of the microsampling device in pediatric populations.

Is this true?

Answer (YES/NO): NO